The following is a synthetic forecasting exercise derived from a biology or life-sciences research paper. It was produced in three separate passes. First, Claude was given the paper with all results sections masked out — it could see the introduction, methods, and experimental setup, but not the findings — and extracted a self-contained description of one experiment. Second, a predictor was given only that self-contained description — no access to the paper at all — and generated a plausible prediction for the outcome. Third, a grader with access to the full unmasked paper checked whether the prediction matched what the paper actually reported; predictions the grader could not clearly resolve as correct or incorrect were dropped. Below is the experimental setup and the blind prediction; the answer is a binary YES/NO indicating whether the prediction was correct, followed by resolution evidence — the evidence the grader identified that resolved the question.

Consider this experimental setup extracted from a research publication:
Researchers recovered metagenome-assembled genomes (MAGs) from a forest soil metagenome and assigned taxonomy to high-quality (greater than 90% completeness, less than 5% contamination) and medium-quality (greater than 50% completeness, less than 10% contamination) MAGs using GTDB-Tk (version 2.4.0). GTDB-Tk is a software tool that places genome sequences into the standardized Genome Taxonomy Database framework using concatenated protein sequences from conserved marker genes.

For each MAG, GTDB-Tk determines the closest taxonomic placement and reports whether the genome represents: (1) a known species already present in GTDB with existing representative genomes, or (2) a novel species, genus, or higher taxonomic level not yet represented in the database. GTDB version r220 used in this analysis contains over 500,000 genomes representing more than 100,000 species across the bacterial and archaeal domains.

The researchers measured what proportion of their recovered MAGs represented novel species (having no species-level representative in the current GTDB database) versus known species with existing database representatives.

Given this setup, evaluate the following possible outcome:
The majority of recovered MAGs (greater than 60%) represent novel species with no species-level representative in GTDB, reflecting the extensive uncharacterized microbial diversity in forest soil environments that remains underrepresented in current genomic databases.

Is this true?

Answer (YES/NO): YES